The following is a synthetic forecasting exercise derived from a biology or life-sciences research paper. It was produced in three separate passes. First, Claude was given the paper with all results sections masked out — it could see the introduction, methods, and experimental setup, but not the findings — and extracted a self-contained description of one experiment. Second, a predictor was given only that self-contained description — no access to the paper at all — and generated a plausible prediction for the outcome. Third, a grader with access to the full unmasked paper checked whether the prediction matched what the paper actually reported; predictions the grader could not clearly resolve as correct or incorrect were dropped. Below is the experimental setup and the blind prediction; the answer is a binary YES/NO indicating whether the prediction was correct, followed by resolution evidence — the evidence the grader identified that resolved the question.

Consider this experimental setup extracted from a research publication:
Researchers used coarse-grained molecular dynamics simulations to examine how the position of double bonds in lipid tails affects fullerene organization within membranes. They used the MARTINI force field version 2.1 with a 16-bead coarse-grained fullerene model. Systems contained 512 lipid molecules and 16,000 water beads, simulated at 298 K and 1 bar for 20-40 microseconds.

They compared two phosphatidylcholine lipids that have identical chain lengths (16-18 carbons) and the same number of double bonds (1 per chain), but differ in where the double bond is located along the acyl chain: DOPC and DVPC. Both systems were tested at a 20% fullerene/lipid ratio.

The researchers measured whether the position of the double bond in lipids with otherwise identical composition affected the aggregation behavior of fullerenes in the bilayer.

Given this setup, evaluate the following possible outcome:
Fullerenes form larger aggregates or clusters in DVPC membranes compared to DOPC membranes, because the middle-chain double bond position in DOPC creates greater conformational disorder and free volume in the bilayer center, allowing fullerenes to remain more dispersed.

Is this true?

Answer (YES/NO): NO